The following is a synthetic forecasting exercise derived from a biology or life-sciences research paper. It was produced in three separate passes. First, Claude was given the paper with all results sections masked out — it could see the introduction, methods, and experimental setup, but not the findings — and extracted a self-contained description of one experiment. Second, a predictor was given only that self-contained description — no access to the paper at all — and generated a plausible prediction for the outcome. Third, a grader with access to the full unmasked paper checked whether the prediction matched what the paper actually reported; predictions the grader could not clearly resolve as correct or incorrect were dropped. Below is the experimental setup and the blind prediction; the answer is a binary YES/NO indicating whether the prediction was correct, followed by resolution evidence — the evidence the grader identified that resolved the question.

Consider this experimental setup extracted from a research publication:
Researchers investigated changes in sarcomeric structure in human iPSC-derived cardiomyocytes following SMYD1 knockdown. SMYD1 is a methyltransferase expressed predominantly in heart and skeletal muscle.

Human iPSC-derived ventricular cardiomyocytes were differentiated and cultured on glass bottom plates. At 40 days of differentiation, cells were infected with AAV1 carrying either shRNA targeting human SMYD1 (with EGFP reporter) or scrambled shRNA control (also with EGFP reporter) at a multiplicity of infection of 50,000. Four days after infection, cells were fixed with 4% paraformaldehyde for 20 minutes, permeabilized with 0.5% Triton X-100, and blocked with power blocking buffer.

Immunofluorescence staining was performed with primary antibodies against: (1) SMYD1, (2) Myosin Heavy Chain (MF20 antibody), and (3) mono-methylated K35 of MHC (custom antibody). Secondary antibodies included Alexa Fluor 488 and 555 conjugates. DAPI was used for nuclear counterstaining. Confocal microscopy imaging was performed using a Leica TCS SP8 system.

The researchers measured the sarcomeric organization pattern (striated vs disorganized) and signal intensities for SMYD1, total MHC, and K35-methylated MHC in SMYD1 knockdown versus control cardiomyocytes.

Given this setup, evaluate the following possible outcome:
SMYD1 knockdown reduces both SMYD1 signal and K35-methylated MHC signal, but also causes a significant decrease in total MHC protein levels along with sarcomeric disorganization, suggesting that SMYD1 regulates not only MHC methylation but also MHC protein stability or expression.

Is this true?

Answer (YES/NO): YES